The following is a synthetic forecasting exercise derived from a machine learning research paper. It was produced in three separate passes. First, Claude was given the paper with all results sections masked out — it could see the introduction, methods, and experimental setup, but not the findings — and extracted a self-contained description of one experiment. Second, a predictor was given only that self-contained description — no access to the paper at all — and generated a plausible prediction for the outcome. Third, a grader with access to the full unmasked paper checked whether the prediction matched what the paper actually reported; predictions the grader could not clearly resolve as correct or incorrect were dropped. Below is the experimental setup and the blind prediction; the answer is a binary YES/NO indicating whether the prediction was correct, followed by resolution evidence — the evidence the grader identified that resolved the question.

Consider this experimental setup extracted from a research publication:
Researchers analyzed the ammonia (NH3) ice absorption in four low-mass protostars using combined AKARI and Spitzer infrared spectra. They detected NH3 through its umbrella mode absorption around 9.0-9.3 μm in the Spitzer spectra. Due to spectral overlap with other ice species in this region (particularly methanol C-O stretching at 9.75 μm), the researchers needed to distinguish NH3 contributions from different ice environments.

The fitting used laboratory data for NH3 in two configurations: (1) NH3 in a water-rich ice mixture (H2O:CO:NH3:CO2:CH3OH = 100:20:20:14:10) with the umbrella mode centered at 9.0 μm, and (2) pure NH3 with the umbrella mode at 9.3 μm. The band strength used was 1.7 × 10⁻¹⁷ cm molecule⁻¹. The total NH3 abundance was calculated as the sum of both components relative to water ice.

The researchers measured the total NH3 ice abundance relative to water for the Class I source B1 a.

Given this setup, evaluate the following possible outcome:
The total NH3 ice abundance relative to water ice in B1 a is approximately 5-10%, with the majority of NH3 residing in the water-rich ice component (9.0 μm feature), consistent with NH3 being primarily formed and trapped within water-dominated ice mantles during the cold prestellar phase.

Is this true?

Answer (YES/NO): NO